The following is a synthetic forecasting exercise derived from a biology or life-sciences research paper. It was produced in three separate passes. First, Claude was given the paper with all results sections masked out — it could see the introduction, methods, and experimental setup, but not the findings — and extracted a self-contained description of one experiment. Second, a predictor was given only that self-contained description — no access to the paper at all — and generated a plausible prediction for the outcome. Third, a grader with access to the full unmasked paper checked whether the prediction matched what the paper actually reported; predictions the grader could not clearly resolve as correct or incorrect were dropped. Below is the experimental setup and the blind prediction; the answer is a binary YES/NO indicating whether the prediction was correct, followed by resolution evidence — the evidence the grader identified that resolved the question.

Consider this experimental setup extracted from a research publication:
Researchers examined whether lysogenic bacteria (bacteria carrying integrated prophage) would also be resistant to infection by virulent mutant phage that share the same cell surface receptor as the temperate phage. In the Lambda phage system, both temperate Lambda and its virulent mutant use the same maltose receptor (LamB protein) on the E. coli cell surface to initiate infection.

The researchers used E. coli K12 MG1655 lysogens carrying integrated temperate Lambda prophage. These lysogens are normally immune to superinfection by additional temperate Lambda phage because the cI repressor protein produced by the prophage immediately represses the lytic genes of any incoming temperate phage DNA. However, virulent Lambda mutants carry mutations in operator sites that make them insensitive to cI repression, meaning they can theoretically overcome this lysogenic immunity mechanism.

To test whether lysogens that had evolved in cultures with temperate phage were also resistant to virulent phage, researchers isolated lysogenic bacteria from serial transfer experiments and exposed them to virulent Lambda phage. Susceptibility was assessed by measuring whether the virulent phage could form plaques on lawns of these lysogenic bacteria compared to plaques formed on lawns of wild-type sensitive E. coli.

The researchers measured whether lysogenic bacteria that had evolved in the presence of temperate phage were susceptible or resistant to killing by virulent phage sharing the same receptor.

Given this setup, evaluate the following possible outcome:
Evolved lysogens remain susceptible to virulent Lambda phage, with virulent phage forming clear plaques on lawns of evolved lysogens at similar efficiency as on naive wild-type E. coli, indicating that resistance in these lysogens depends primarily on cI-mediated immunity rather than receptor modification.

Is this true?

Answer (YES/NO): NO